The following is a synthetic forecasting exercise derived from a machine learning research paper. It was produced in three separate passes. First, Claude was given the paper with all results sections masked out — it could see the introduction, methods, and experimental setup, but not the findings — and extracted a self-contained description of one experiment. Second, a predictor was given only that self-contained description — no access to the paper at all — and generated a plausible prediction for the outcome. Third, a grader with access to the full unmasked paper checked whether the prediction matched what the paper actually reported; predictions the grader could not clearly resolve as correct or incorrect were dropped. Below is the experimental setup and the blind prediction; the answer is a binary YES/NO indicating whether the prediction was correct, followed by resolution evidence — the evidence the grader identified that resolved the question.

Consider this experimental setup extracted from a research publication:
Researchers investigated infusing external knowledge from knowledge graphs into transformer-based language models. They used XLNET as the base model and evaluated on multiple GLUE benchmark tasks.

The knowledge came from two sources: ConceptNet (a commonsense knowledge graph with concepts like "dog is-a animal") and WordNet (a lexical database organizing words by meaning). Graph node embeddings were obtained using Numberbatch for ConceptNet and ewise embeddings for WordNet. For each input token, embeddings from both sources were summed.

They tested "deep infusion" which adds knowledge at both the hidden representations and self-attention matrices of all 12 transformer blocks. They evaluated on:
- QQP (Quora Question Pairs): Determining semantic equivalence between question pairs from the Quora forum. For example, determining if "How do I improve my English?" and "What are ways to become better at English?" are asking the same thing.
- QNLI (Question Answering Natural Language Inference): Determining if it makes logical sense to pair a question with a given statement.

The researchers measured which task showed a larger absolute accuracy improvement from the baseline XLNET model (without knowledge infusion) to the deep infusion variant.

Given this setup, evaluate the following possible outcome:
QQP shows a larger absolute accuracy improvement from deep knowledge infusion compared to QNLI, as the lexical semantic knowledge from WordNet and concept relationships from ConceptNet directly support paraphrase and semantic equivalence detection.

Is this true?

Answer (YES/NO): NO